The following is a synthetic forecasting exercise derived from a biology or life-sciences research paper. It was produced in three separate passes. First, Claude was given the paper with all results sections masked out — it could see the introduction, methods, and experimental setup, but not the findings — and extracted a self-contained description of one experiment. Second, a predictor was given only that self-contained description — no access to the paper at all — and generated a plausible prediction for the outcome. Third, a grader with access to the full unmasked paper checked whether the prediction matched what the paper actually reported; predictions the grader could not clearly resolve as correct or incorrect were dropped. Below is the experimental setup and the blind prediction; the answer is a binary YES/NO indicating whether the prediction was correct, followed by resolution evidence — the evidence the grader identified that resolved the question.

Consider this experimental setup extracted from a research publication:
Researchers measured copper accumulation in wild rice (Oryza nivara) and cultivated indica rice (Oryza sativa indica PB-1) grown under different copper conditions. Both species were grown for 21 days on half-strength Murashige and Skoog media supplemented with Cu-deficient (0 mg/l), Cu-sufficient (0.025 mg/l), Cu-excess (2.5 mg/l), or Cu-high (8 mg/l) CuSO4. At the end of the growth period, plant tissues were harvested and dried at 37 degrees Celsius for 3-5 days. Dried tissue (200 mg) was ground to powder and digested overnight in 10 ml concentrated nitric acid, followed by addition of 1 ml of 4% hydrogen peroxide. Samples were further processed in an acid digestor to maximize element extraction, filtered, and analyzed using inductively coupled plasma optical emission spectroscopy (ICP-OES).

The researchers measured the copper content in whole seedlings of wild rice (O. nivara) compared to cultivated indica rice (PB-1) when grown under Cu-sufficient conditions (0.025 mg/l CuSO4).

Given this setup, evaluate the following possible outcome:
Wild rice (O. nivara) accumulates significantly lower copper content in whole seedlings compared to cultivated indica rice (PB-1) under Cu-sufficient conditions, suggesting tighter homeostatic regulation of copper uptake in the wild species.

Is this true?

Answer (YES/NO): NO